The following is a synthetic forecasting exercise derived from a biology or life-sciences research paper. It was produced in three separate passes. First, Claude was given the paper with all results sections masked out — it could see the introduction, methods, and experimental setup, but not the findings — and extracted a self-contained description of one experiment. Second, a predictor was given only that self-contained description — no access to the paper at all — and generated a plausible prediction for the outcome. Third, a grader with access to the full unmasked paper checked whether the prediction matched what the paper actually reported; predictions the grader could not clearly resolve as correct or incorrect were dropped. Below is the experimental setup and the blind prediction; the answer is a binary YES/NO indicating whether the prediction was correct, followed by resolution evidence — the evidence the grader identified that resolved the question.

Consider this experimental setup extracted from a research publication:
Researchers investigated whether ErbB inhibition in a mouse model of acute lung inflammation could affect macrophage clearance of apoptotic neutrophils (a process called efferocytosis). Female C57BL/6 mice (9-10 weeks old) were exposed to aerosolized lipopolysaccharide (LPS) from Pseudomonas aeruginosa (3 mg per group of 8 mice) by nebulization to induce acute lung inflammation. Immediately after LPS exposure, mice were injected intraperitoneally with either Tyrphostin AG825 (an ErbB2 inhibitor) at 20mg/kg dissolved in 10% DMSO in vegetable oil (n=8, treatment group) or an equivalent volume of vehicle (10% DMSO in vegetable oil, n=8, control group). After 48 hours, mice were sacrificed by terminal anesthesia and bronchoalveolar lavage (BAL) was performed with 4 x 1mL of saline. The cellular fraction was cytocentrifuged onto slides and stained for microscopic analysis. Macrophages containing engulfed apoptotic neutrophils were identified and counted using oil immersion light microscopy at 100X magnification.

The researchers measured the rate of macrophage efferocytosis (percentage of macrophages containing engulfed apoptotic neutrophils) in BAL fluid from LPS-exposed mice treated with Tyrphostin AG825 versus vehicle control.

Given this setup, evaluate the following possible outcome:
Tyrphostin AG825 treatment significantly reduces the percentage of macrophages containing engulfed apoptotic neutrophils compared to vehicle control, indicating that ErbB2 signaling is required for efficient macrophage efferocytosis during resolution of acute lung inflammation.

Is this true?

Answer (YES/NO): NO